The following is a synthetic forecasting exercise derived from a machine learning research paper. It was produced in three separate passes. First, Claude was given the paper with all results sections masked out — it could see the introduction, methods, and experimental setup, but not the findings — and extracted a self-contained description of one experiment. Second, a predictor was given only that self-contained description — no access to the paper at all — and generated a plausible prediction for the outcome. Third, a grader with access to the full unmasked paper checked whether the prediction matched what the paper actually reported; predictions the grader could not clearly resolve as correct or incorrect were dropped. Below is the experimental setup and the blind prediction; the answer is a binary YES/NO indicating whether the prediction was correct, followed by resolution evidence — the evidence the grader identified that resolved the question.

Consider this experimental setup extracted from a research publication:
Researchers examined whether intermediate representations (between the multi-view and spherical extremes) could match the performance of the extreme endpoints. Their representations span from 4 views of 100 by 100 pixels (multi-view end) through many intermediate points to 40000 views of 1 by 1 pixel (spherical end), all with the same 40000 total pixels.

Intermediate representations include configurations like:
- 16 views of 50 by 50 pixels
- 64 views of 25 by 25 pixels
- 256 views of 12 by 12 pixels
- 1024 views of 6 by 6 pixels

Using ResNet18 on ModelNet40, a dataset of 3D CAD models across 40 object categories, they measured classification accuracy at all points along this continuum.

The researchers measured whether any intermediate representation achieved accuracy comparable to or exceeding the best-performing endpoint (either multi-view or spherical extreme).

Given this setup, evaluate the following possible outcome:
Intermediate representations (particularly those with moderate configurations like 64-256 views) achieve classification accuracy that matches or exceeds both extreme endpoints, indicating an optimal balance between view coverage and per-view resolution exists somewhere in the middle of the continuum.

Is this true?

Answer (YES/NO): NO